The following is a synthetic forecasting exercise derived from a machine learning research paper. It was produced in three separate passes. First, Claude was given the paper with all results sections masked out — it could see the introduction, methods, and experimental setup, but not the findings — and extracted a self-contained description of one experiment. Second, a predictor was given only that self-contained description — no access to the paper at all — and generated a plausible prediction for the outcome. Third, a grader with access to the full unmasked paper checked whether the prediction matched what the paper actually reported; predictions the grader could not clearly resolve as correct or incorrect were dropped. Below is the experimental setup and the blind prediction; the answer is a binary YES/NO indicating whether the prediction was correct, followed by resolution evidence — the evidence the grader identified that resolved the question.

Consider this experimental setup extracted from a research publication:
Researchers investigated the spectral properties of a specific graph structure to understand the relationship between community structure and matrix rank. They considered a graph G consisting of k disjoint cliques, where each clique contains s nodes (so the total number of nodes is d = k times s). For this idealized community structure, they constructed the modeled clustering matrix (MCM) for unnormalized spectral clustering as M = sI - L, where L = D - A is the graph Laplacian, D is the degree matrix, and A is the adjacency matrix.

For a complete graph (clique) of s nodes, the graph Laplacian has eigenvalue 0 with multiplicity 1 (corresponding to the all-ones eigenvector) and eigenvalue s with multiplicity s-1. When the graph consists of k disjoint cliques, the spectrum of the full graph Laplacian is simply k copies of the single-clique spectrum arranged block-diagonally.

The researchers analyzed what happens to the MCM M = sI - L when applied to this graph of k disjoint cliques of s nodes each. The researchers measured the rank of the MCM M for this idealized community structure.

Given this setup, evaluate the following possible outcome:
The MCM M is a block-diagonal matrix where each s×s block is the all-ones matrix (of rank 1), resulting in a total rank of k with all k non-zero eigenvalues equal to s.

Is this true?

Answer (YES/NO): YES